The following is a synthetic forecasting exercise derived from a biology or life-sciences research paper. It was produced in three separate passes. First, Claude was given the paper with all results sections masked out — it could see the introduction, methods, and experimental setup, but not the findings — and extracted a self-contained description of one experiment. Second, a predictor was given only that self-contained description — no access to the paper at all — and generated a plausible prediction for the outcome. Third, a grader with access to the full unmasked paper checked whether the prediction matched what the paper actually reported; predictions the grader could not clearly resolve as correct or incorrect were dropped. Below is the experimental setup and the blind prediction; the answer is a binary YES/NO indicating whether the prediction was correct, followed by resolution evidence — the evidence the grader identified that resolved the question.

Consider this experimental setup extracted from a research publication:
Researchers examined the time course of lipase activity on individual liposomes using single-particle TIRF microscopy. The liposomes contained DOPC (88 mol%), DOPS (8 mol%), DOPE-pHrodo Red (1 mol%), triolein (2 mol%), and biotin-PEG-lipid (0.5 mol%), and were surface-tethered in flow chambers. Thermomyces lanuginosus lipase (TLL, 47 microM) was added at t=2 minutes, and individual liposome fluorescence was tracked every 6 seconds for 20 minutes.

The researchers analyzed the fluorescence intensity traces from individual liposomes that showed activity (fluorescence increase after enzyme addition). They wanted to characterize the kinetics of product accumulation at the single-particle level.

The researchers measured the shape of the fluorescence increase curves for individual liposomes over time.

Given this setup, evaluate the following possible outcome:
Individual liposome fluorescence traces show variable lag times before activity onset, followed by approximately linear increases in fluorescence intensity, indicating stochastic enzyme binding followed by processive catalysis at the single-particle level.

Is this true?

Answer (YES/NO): NO